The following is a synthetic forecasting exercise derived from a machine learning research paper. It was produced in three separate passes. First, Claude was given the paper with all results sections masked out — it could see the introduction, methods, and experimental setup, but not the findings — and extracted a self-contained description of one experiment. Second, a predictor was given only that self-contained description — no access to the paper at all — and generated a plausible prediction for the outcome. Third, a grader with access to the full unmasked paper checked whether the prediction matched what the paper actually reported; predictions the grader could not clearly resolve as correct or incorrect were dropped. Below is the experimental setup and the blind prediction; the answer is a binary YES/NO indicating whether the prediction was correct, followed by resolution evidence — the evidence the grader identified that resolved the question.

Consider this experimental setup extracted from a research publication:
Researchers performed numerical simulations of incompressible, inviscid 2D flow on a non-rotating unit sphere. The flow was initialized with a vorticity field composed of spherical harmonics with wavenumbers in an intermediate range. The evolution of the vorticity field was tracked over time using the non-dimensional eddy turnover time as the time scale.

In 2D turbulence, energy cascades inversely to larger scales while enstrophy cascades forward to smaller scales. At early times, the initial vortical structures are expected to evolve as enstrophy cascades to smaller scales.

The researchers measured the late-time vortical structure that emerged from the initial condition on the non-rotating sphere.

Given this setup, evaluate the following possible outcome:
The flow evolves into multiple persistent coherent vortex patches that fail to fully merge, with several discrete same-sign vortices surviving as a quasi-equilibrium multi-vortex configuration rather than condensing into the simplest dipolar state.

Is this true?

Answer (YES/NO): NO